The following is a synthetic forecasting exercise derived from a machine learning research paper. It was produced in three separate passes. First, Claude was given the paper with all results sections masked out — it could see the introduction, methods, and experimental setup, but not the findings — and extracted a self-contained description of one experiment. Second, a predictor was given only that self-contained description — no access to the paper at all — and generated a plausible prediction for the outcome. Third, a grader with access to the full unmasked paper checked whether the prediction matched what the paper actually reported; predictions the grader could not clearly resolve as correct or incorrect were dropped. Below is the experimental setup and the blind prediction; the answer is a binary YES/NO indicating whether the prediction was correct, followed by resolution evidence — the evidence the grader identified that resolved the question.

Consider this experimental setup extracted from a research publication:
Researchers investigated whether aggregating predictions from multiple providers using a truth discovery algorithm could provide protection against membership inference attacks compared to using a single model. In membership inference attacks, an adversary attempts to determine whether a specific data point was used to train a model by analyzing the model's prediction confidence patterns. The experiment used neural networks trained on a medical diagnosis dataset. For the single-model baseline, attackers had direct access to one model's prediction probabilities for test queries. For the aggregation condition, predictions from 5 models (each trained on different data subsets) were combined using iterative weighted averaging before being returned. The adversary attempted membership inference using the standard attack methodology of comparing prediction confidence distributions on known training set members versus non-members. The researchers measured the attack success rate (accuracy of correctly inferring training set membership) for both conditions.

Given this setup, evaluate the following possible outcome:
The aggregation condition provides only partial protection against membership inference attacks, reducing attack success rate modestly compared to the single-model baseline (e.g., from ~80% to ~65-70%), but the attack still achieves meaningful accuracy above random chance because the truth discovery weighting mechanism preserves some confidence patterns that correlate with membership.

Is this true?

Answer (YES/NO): NO